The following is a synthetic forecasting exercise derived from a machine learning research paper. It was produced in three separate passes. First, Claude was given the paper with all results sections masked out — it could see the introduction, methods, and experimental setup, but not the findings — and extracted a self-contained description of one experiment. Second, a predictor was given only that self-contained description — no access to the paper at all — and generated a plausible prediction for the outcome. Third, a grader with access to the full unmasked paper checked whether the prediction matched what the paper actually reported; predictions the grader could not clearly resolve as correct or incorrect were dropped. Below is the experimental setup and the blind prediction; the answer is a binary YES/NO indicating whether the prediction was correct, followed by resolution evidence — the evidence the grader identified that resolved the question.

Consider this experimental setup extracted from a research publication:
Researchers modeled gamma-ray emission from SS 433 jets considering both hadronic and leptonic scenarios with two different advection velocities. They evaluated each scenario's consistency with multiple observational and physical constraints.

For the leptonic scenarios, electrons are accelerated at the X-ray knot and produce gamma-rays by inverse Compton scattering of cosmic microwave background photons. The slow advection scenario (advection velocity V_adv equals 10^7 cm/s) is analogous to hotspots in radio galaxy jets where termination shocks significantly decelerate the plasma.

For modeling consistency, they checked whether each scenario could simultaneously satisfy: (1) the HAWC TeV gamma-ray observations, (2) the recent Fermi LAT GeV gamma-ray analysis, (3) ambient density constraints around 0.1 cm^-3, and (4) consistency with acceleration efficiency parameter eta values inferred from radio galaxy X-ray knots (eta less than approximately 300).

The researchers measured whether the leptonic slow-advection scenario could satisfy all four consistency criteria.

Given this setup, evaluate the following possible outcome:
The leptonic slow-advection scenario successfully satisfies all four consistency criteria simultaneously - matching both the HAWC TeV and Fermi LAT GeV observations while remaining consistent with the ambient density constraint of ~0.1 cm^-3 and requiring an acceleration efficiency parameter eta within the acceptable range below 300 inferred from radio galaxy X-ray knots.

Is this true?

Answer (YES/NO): NO